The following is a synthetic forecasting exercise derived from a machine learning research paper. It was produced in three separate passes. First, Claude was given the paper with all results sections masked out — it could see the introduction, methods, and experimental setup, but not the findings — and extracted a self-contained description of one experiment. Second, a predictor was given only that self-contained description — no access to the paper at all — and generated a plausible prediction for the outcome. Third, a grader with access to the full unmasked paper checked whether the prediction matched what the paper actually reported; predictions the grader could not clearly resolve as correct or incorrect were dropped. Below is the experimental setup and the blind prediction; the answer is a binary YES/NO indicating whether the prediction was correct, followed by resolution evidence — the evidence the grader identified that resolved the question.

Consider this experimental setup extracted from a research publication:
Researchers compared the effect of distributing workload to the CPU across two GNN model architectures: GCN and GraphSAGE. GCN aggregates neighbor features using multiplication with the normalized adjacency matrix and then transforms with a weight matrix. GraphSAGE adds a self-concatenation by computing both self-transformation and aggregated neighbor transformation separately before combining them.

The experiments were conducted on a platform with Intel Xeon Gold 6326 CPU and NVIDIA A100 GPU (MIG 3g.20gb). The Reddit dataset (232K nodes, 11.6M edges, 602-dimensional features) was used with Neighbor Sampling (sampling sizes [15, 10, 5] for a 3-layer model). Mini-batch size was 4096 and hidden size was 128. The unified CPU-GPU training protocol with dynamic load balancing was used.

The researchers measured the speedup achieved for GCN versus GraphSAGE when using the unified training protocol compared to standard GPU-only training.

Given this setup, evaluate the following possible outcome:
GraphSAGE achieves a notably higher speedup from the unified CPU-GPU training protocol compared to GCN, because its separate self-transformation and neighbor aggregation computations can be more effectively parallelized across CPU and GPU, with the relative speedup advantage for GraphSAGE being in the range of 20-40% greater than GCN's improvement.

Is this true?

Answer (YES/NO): NO